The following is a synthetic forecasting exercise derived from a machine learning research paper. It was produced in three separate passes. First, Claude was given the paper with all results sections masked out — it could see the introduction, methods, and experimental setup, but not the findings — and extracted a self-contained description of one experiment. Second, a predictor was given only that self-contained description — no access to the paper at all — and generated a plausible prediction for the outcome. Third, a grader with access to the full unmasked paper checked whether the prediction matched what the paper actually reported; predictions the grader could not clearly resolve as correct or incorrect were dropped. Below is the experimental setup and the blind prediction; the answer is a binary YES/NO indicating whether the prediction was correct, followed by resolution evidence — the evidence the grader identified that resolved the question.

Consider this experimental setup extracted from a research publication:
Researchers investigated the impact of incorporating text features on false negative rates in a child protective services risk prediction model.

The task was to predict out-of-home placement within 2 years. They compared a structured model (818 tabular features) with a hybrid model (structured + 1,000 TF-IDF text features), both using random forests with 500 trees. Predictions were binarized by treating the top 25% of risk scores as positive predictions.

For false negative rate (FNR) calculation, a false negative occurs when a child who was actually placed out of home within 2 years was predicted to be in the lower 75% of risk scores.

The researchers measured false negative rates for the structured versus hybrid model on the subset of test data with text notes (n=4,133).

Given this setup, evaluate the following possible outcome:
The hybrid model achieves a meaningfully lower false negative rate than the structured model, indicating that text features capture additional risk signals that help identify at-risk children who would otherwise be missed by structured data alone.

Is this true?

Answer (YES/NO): YES